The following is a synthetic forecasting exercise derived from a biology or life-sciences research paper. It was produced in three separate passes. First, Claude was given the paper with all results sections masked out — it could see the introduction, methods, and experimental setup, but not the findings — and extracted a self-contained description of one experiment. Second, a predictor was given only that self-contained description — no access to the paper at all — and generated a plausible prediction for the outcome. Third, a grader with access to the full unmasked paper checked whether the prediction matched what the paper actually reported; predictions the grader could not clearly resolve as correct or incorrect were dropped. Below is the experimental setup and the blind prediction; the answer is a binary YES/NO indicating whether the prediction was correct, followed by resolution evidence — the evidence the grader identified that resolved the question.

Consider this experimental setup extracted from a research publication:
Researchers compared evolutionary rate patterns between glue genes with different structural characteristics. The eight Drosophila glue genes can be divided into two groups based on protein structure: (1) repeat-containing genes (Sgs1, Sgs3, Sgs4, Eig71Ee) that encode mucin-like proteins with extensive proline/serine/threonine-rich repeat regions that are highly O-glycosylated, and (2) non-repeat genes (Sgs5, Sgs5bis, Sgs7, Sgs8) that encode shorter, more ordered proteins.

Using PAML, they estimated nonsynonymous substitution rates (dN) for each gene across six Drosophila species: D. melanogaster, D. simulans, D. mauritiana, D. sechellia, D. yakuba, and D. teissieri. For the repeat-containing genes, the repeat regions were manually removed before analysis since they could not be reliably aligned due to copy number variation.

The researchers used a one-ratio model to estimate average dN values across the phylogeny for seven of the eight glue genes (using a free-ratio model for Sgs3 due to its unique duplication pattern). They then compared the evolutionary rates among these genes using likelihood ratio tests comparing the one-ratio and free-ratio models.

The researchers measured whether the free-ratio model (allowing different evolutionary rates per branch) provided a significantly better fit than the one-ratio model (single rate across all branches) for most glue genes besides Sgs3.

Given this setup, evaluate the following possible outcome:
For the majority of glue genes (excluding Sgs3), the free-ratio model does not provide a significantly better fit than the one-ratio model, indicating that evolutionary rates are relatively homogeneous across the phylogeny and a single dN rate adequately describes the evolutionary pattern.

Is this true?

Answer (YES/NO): YES